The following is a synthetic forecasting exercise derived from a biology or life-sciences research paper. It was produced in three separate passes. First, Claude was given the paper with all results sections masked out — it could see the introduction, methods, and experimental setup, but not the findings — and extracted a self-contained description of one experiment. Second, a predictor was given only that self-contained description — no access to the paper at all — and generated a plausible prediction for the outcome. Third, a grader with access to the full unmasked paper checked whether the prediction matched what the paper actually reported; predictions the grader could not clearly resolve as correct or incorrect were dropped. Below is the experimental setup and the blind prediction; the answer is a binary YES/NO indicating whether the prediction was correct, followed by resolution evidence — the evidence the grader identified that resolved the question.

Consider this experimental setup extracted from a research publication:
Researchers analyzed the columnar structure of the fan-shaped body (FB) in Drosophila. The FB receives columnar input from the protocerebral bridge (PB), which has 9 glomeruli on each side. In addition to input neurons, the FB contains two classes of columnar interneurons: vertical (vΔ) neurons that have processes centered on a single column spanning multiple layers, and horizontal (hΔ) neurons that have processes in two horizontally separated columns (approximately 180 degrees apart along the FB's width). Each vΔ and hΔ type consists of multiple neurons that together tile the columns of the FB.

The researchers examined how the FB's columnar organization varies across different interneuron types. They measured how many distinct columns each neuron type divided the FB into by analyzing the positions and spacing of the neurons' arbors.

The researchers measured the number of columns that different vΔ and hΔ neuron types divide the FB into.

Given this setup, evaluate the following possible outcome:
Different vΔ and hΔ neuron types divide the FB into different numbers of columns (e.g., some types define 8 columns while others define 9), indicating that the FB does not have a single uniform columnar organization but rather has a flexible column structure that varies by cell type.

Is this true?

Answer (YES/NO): YES